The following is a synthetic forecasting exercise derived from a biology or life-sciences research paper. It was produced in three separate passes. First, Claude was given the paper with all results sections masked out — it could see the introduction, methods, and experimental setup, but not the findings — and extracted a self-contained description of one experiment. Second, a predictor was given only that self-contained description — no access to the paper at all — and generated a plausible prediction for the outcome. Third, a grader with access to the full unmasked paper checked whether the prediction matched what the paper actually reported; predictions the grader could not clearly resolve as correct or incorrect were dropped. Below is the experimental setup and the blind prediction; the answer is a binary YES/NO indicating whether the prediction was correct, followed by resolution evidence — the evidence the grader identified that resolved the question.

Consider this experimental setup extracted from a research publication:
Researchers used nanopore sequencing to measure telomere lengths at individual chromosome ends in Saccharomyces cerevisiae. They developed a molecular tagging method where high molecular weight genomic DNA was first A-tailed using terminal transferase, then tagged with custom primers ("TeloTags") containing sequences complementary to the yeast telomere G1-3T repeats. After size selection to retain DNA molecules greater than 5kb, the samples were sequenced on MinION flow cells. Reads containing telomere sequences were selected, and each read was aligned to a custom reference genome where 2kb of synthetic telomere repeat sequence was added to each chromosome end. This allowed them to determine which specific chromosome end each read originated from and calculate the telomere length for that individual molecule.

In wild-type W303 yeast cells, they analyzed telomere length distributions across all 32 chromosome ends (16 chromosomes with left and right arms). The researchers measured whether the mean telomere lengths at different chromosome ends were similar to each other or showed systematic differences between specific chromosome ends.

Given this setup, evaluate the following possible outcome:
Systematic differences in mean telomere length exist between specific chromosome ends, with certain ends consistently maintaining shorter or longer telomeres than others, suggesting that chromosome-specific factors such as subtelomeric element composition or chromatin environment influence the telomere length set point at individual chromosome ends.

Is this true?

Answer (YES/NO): YES